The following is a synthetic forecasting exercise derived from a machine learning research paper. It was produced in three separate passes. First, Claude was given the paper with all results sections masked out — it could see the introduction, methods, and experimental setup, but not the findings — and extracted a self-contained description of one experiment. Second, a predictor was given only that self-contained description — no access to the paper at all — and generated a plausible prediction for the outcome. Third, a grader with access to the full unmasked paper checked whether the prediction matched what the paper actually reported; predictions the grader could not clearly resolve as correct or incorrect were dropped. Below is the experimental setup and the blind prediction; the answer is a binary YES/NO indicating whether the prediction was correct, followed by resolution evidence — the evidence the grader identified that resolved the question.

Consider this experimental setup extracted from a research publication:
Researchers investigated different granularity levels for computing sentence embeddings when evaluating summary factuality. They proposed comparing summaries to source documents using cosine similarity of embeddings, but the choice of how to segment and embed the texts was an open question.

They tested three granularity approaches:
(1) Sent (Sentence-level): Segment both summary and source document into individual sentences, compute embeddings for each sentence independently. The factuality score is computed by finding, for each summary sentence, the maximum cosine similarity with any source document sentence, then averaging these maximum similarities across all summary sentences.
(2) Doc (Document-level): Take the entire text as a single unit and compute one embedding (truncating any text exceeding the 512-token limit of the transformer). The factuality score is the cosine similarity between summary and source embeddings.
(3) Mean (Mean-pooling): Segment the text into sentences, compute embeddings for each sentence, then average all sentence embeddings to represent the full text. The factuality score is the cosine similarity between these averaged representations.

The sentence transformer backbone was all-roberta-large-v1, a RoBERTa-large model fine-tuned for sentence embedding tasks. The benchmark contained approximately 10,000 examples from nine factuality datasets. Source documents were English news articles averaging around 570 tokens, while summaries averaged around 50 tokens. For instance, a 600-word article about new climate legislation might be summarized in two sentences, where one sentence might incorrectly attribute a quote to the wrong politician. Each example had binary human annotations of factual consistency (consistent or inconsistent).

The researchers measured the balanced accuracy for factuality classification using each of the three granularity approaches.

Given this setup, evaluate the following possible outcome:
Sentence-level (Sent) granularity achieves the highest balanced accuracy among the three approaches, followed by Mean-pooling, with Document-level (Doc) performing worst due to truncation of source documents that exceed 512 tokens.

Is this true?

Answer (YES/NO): NO